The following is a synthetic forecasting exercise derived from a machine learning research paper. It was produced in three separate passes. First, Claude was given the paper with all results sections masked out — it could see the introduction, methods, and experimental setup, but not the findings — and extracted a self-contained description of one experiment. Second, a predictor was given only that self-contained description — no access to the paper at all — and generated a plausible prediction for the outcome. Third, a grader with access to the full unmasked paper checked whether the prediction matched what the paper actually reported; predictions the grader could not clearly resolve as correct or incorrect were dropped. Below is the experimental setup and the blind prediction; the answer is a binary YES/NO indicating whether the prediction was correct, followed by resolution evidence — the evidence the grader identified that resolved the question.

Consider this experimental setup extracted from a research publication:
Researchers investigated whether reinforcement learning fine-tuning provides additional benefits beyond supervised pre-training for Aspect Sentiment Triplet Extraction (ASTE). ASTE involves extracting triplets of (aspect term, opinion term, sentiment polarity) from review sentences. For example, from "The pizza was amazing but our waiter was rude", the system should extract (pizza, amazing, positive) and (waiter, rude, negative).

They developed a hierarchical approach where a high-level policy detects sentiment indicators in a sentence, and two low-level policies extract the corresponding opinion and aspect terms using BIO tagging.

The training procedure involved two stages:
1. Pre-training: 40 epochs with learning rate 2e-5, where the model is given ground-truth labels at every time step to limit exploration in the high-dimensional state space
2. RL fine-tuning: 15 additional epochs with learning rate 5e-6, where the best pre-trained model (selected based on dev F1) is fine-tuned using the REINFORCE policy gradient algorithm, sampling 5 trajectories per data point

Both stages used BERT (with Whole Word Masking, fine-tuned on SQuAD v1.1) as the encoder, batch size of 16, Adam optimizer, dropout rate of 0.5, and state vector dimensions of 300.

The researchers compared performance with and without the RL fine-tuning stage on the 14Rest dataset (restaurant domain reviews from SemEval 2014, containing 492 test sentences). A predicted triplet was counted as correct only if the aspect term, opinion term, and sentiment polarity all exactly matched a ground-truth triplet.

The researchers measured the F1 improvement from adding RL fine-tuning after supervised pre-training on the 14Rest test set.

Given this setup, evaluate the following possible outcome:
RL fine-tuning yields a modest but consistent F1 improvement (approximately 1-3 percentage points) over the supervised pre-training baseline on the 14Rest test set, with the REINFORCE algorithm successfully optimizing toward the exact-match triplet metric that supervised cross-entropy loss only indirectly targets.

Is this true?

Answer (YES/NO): NO